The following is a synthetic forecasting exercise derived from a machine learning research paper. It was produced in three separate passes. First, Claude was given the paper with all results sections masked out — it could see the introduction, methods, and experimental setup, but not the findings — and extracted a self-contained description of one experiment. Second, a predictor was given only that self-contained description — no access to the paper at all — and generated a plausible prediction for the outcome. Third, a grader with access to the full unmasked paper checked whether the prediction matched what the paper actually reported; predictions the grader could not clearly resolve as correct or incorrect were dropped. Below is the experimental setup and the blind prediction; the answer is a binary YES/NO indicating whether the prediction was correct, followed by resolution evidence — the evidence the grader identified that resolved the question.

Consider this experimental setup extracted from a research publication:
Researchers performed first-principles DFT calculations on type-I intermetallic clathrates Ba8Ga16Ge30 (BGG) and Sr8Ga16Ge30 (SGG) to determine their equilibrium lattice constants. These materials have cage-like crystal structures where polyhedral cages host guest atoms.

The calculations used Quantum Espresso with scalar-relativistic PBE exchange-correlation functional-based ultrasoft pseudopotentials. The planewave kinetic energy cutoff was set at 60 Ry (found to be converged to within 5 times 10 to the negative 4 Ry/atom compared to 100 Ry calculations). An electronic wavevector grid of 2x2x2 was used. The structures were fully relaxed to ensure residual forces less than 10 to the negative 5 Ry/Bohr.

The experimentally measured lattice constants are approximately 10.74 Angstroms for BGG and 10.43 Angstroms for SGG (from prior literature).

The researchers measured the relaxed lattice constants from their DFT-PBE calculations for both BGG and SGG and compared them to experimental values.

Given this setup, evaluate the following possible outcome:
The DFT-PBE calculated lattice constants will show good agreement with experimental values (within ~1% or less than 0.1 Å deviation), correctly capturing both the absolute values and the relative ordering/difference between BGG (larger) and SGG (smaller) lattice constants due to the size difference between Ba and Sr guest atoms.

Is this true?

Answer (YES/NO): NO